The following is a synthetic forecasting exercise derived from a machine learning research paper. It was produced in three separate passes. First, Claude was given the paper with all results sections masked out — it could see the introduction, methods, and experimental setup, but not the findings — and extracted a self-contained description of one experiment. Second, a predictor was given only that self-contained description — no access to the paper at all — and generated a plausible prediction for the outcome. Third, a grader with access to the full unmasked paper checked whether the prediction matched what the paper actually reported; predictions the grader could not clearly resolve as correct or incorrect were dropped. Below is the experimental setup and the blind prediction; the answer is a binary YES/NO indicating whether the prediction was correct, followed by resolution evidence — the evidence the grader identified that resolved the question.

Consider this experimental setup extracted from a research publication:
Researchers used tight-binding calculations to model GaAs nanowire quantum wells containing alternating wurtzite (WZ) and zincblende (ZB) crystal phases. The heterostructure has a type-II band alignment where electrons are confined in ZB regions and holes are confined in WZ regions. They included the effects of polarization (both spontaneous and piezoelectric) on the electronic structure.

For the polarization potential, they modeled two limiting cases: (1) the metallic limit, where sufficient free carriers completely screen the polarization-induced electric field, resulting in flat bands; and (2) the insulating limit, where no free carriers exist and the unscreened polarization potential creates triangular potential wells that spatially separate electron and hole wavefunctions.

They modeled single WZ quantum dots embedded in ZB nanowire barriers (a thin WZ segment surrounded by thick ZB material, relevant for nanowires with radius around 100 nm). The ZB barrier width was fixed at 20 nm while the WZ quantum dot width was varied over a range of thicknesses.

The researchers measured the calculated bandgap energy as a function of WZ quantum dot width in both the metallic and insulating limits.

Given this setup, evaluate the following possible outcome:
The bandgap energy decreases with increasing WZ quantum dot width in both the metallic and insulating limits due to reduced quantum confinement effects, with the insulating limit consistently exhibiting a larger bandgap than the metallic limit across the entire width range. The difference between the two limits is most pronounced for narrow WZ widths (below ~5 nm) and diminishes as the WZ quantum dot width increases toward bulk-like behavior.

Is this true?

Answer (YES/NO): NO